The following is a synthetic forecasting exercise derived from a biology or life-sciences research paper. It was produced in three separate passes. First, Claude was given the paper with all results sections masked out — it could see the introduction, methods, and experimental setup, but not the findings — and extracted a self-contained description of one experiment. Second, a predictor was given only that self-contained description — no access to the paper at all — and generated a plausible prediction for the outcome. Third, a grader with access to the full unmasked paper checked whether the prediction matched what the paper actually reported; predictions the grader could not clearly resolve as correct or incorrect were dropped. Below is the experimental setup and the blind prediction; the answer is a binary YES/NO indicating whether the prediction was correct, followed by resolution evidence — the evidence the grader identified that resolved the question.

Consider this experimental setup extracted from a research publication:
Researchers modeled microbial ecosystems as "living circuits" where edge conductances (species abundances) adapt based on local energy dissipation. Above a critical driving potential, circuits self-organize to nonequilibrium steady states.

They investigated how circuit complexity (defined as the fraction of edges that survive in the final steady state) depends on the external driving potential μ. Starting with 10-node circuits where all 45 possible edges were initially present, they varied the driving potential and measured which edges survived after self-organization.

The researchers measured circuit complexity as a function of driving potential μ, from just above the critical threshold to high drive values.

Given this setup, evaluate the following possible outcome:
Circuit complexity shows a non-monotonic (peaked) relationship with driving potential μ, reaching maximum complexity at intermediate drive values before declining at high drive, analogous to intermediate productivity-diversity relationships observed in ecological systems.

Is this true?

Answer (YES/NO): NO